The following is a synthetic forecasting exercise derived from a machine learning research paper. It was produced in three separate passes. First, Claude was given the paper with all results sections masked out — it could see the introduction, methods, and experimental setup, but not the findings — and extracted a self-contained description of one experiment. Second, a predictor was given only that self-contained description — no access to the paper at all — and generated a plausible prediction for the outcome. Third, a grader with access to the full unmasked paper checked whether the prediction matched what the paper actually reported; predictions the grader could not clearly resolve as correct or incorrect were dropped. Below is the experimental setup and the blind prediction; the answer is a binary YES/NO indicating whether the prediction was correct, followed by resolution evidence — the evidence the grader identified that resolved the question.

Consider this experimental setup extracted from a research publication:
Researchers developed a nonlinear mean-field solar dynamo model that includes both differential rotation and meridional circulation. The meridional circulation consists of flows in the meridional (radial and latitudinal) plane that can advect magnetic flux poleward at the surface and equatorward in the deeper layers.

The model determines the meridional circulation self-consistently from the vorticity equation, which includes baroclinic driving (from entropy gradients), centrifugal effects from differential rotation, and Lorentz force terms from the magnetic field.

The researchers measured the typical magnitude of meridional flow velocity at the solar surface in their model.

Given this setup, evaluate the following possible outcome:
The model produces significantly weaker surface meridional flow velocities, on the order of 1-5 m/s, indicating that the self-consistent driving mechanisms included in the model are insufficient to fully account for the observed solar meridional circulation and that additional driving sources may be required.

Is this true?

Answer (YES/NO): NO